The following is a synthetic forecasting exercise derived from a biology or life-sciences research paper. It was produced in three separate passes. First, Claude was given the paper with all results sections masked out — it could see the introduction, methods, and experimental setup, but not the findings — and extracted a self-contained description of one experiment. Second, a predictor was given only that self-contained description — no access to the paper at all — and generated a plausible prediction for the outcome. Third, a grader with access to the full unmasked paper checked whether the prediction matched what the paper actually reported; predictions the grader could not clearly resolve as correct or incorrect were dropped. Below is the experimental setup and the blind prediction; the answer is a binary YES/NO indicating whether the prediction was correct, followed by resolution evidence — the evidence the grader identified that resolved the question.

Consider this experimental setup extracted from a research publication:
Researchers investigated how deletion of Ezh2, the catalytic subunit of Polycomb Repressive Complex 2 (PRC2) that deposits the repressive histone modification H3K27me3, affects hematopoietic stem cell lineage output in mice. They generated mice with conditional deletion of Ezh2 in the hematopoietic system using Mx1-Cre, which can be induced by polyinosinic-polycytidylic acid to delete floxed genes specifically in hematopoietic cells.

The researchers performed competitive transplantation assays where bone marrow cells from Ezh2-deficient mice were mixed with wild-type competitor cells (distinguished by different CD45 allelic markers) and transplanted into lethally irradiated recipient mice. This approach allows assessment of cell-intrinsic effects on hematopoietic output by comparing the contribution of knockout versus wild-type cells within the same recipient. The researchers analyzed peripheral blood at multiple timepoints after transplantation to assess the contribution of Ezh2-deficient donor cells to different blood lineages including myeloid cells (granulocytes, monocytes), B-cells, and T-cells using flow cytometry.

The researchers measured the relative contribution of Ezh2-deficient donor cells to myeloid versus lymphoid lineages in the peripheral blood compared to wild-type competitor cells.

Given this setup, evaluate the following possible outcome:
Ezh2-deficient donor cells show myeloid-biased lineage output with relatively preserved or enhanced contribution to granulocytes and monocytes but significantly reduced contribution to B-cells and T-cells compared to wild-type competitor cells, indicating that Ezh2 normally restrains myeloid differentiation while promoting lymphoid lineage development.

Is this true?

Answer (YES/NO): YES